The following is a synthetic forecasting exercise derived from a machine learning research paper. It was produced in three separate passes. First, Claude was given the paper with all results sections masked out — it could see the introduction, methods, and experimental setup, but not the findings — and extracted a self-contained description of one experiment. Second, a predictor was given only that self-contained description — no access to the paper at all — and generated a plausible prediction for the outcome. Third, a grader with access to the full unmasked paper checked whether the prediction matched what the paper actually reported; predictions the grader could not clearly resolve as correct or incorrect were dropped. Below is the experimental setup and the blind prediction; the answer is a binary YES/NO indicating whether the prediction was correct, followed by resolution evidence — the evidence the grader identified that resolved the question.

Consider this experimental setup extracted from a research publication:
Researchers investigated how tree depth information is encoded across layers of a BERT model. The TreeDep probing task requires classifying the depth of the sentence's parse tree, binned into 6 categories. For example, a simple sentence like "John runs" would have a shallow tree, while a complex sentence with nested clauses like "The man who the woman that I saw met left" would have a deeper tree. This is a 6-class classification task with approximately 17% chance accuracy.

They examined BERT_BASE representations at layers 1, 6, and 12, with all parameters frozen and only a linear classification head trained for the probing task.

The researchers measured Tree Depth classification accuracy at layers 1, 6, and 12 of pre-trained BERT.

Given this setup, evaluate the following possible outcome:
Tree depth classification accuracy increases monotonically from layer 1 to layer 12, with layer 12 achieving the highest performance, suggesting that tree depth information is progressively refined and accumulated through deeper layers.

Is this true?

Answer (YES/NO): NO